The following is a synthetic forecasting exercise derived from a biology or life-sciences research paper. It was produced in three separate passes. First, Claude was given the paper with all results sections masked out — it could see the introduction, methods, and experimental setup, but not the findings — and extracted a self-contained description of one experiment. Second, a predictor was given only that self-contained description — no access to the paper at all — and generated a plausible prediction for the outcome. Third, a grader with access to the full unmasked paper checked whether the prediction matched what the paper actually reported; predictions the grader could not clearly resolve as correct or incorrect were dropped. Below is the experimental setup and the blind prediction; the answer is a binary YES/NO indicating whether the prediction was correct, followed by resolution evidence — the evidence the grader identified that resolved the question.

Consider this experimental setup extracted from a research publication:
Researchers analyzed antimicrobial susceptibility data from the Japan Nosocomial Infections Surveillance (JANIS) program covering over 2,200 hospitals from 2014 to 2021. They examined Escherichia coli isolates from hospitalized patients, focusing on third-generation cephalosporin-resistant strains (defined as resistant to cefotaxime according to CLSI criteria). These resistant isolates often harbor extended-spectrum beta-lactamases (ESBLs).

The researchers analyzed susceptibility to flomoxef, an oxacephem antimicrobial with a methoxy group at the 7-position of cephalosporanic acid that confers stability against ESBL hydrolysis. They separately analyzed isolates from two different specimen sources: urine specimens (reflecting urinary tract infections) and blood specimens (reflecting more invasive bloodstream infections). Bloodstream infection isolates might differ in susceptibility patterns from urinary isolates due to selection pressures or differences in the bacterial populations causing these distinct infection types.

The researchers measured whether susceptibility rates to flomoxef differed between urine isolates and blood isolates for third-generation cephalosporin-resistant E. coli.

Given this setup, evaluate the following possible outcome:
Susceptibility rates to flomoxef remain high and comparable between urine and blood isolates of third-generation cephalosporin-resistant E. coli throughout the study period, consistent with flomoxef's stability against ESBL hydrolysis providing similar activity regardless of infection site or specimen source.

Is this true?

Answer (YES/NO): YES